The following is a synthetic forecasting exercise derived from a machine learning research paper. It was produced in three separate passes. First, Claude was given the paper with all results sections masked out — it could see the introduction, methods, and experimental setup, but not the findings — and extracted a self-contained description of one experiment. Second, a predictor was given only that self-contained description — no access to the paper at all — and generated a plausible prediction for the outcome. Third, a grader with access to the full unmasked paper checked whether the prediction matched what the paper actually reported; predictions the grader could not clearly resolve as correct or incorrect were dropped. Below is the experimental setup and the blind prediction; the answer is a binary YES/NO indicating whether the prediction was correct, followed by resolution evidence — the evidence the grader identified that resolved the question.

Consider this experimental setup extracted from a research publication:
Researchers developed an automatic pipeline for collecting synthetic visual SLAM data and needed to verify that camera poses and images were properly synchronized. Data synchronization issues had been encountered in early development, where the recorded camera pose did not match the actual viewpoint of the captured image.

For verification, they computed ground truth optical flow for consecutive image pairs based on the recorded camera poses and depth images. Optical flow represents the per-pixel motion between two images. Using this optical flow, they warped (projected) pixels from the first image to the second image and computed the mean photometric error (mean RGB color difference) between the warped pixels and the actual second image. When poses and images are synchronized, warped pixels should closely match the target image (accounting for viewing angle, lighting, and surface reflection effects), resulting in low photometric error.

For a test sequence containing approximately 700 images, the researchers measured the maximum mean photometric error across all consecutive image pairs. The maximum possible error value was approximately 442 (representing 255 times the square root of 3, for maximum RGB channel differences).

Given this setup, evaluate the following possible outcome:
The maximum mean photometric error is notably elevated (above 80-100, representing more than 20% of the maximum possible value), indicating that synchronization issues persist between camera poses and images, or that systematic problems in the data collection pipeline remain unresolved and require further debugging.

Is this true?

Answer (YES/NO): NO